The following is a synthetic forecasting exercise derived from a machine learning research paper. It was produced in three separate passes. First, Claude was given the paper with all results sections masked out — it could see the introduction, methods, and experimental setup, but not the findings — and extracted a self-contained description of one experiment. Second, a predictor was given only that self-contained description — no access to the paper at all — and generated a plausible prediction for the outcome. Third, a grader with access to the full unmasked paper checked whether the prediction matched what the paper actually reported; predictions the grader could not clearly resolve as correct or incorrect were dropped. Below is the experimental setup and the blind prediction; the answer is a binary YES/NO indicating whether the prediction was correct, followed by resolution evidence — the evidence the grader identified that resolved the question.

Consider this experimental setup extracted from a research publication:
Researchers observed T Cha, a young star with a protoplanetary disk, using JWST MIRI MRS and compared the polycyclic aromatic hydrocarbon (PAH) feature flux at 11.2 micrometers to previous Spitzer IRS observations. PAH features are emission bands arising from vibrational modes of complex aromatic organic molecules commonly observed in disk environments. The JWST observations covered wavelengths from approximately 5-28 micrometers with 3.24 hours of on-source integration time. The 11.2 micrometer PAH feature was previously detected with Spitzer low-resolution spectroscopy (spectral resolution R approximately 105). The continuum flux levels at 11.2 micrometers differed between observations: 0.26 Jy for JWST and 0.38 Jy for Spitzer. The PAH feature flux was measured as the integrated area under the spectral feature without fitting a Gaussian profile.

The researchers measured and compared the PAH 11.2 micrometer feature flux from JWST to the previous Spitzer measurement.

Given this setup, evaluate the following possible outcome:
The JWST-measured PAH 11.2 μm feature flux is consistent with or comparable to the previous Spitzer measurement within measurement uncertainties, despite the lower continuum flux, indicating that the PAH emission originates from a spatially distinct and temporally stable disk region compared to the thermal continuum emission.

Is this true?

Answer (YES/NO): NO